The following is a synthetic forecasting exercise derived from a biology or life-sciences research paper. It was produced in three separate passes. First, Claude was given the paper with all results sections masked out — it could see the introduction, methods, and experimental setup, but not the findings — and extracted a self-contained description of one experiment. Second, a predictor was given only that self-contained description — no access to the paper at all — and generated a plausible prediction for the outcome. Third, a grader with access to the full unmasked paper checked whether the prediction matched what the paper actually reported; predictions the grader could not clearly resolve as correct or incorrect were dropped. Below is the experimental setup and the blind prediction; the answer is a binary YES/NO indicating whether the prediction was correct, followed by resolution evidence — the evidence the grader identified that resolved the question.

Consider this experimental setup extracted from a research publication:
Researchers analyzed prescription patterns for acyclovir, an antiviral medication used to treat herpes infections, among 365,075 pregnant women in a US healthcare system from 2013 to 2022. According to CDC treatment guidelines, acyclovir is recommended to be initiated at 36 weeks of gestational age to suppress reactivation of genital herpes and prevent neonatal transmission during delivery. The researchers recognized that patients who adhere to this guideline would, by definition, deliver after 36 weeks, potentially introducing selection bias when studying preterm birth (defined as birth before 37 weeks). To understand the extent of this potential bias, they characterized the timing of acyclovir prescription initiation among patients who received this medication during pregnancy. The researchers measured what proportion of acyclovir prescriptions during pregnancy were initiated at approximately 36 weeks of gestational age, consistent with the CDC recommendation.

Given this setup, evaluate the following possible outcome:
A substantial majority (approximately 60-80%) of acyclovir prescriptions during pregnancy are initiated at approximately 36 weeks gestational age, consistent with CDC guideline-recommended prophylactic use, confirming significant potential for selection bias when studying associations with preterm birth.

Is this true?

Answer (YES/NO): NO